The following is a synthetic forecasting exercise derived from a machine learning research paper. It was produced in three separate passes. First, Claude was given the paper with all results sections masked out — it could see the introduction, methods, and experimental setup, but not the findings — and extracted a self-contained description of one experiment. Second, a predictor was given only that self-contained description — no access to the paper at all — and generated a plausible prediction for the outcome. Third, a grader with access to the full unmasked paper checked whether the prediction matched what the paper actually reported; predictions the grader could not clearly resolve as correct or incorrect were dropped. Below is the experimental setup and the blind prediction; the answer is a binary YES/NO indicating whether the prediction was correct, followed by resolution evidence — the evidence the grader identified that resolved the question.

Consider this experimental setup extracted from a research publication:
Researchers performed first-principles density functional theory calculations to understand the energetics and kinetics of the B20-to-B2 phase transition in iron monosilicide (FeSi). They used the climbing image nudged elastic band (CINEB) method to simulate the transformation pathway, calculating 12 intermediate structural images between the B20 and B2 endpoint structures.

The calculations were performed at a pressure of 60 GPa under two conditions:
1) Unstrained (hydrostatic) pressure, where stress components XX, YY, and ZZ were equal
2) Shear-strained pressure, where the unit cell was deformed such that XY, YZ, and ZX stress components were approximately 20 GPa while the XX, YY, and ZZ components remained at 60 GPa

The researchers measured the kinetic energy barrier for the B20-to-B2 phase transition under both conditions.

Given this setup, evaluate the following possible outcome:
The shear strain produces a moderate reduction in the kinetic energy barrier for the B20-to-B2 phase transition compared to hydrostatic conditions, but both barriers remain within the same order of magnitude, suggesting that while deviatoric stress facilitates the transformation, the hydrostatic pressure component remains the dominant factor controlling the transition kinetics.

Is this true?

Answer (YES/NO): NO